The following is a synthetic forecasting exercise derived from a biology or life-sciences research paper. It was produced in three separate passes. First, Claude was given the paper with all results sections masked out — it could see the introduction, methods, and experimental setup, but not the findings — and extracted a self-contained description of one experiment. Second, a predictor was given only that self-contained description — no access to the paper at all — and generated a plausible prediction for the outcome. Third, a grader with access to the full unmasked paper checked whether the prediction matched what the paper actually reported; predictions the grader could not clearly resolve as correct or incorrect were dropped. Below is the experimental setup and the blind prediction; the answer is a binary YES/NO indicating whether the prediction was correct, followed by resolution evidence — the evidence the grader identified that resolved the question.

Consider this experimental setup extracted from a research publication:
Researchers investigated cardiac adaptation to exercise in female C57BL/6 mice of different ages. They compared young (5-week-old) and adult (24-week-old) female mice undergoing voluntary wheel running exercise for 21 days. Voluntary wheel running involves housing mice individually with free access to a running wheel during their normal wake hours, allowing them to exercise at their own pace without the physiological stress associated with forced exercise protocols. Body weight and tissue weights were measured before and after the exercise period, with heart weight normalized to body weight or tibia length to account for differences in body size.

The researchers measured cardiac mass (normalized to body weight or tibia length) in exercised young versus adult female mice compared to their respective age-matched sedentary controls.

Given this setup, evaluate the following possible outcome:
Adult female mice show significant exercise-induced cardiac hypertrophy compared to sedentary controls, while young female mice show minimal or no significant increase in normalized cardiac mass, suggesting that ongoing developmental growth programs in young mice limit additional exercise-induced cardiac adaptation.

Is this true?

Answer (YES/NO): NO